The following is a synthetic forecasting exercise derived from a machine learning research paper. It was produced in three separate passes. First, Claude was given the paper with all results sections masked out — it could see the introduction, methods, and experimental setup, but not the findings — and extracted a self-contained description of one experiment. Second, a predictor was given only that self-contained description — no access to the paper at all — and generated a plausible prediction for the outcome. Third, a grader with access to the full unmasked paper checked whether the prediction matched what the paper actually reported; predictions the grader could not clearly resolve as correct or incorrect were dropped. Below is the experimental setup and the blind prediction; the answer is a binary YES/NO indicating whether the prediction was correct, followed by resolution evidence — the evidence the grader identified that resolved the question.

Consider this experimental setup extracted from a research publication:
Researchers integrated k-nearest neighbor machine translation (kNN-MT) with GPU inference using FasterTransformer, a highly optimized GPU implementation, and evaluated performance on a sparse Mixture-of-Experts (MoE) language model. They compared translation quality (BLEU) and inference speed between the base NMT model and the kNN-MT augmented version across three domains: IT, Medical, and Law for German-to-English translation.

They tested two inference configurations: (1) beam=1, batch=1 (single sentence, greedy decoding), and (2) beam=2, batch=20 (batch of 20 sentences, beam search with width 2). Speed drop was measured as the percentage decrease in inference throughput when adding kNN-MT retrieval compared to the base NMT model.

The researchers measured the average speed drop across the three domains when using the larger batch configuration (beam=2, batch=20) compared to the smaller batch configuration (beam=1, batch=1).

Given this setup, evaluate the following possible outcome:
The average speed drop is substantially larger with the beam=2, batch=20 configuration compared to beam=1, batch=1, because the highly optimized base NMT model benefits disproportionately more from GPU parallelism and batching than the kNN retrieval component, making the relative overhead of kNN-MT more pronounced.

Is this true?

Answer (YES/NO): YES